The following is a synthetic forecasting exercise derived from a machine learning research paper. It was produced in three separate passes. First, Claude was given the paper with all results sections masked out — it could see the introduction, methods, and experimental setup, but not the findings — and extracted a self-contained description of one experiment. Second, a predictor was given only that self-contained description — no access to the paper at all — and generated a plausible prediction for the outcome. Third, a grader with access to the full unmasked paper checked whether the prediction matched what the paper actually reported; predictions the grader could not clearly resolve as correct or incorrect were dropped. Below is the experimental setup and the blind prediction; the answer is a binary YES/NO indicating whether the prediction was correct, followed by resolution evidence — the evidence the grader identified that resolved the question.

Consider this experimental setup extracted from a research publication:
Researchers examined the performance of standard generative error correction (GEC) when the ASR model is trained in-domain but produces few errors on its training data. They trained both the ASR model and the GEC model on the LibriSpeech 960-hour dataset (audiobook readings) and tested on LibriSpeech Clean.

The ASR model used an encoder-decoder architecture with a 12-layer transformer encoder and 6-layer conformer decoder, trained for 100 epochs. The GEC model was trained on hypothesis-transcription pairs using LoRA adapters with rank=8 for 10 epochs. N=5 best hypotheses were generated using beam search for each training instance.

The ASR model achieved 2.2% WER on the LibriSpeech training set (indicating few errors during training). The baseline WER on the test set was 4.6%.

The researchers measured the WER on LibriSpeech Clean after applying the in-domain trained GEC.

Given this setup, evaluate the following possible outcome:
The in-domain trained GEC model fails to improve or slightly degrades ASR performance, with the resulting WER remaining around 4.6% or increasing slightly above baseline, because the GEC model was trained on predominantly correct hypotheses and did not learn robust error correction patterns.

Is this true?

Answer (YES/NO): NO